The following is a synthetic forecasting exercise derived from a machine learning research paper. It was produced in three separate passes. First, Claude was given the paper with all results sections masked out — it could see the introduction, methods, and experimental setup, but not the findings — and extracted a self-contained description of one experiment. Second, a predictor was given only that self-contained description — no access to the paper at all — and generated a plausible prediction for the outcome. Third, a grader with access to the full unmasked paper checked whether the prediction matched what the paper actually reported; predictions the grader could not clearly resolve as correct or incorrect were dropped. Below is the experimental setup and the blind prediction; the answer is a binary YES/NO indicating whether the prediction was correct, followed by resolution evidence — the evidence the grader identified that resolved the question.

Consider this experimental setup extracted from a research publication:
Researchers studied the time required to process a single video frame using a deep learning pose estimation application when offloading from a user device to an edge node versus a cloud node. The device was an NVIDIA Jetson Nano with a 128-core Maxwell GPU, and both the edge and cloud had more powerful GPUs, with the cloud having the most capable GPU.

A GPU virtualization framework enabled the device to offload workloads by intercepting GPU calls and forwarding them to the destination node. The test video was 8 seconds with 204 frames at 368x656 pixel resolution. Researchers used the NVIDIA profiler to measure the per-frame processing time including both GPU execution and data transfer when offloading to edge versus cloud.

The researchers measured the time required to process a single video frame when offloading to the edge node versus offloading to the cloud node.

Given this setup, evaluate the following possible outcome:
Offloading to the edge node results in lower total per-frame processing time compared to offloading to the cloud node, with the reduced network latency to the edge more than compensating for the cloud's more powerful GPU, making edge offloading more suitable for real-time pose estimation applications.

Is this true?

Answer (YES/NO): NO